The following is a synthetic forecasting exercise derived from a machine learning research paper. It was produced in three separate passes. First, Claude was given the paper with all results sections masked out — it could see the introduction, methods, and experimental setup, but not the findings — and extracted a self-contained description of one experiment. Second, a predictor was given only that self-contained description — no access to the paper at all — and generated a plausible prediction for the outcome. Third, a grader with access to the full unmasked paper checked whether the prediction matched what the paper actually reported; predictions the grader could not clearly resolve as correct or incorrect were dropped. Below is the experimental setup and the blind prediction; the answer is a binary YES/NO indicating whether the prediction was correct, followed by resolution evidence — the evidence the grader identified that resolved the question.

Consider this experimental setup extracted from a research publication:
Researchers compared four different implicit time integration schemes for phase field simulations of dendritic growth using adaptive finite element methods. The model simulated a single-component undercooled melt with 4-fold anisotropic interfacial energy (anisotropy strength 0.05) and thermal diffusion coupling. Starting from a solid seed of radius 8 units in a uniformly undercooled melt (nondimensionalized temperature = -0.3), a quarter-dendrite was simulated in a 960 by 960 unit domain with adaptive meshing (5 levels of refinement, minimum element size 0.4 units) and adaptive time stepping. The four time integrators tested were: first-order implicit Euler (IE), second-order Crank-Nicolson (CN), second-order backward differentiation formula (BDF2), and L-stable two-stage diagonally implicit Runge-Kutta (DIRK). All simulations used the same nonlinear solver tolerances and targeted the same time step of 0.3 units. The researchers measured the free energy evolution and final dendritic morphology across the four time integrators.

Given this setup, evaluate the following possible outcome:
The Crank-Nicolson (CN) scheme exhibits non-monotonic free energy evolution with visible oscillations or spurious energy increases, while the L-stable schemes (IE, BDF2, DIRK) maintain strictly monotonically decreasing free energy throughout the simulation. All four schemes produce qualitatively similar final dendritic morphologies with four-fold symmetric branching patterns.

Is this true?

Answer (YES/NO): NO